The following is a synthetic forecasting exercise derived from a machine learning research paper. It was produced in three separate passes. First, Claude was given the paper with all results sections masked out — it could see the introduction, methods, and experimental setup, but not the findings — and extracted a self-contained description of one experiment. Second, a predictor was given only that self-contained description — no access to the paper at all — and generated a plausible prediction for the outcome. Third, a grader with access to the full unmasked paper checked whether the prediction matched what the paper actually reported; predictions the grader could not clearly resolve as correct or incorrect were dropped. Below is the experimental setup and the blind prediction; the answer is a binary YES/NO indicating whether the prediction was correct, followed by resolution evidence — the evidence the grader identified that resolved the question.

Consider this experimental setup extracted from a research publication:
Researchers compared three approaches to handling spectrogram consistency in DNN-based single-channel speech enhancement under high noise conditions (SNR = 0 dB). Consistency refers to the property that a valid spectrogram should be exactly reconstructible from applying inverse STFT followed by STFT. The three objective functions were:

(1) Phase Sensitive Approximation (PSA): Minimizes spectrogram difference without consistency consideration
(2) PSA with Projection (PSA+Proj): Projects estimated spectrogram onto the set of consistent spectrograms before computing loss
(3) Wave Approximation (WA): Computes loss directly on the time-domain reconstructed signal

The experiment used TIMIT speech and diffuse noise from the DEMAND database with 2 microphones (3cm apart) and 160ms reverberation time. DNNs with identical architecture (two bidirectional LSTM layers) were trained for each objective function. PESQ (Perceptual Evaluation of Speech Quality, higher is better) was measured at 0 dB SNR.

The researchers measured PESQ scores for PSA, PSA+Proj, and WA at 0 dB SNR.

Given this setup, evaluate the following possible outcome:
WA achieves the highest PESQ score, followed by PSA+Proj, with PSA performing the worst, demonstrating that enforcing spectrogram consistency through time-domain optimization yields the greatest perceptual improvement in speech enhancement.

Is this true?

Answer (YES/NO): YES